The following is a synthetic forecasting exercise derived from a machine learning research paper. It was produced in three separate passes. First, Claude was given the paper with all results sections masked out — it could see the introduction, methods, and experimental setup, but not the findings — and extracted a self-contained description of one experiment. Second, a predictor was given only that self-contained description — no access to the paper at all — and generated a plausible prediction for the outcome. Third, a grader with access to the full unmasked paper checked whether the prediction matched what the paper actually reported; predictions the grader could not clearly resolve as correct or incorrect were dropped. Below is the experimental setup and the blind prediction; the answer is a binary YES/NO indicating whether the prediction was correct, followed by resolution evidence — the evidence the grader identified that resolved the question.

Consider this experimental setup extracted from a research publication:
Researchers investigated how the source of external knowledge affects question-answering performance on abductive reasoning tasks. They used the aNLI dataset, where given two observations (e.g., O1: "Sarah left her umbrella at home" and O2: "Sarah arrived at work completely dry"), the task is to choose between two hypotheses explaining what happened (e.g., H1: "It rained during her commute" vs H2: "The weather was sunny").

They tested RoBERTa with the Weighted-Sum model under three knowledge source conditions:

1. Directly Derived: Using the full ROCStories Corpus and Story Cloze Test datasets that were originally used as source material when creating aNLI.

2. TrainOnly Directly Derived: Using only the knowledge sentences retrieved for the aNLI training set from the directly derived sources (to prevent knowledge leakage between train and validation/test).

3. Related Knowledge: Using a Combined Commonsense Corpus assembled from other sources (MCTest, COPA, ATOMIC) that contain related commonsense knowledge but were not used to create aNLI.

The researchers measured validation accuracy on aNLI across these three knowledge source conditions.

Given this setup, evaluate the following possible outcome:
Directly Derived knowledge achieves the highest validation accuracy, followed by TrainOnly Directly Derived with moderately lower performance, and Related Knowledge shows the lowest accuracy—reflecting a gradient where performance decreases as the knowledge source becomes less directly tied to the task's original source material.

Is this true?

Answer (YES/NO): YES